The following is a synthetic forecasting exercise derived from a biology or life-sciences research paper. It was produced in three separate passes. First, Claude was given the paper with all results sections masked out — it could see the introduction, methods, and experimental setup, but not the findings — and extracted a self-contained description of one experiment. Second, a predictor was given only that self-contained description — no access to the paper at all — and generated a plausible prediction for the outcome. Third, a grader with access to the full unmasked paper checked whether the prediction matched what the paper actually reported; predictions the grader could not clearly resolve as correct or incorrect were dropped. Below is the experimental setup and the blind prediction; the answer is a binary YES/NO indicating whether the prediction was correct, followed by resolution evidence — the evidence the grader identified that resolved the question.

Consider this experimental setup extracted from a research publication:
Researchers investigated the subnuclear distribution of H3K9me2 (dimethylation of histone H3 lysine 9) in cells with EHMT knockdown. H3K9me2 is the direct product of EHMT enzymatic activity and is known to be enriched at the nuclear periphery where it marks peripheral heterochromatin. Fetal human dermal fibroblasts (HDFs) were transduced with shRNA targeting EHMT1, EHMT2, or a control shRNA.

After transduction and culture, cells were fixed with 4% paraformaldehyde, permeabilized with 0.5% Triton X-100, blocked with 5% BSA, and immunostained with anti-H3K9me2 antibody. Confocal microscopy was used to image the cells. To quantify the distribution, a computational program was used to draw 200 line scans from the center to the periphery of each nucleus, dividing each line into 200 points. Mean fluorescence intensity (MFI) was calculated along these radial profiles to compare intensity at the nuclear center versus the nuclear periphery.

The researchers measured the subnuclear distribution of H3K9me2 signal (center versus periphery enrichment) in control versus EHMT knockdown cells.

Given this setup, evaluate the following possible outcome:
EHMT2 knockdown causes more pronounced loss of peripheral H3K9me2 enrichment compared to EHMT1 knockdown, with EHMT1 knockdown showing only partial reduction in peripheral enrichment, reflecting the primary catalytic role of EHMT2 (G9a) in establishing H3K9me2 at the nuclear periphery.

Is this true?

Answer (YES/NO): NO